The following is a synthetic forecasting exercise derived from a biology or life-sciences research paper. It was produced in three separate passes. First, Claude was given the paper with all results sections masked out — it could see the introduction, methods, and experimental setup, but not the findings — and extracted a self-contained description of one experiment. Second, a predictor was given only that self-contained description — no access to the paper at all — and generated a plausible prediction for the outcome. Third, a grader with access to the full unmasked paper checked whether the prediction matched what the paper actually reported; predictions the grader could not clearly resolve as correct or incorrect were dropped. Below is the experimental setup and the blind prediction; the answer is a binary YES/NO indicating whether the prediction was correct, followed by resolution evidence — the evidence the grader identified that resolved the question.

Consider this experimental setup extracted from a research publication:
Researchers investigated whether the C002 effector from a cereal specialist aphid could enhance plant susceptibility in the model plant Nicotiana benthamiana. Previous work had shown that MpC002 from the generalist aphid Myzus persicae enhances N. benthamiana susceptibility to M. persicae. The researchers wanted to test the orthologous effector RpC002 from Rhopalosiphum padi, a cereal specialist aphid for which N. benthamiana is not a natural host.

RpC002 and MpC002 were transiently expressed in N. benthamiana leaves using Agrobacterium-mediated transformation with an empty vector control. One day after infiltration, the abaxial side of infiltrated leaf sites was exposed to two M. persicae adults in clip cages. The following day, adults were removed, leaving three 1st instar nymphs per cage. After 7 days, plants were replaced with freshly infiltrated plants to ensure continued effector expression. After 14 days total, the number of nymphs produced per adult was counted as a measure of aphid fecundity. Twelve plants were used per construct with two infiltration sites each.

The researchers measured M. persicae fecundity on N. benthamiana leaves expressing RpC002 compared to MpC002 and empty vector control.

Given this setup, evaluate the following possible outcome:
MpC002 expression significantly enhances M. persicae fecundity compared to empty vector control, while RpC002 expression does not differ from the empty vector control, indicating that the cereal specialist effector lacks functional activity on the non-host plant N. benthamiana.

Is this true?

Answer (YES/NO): YES